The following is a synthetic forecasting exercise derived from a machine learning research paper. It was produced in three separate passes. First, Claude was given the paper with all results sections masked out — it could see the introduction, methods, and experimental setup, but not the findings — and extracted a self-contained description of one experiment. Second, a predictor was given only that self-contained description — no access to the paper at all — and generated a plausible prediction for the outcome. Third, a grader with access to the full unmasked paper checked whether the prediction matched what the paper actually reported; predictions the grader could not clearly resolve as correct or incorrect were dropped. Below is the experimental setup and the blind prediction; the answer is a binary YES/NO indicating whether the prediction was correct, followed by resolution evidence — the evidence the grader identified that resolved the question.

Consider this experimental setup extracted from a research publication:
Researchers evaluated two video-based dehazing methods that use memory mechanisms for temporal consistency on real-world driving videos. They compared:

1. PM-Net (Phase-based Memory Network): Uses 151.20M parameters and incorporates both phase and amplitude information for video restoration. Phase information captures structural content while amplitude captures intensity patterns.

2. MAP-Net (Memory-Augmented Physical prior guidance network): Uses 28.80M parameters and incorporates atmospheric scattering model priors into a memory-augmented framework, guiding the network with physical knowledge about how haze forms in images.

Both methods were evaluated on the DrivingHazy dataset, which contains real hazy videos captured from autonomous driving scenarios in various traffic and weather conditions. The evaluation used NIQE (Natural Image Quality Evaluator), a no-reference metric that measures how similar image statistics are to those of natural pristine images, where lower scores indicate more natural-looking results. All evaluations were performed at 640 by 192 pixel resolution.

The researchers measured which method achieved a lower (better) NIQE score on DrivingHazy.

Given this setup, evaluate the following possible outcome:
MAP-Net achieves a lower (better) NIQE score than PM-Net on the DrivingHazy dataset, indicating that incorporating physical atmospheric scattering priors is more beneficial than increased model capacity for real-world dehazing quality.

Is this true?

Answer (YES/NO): YES